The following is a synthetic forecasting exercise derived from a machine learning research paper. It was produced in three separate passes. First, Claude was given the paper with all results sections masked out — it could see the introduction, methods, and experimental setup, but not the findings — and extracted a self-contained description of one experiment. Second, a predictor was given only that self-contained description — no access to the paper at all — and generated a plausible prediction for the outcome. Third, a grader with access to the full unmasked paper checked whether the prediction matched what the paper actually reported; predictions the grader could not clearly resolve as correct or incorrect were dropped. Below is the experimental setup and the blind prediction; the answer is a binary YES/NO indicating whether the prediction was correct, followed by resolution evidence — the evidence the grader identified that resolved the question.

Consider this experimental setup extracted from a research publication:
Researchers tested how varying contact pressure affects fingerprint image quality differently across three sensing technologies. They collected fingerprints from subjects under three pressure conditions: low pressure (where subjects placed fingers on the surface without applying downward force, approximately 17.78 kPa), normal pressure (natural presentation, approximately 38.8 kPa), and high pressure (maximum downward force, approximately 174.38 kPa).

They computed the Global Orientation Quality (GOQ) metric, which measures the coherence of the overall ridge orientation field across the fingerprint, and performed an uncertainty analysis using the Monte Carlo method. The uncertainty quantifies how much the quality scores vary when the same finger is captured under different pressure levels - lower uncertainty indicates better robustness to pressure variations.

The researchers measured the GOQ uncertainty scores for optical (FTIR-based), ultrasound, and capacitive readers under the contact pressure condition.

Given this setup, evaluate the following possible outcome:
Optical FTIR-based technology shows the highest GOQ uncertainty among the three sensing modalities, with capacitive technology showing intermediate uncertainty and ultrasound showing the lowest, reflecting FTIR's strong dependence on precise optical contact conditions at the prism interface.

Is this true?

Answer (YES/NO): NO